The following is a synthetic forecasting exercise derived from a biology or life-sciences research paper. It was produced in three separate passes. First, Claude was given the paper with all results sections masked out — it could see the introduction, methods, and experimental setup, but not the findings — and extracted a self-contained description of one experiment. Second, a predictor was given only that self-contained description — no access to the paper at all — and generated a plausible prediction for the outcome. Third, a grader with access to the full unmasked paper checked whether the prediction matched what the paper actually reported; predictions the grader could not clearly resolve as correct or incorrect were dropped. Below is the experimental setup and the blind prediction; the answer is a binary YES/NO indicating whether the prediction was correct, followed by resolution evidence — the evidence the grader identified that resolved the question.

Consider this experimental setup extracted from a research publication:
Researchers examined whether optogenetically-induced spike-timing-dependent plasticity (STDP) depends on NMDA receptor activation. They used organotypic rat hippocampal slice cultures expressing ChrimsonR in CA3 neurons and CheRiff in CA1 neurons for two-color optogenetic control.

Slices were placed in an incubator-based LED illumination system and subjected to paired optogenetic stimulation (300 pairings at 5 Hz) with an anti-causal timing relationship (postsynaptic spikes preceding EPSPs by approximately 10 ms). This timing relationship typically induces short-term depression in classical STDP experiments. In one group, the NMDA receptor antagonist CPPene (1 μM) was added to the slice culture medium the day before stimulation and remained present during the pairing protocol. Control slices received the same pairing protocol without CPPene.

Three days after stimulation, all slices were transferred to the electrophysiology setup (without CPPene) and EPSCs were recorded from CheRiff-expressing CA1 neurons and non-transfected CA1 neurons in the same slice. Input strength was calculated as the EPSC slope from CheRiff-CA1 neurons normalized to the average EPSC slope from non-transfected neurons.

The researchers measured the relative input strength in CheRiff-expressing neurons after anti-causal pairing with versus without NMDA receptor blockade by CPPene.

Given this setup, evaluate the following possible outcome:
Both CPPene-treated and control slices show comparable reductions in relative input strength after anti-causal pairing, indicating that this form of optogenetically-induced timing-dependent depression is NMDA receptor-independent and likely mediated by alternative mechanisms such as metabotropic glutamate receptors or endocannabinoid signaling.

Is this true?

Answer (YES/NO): NO